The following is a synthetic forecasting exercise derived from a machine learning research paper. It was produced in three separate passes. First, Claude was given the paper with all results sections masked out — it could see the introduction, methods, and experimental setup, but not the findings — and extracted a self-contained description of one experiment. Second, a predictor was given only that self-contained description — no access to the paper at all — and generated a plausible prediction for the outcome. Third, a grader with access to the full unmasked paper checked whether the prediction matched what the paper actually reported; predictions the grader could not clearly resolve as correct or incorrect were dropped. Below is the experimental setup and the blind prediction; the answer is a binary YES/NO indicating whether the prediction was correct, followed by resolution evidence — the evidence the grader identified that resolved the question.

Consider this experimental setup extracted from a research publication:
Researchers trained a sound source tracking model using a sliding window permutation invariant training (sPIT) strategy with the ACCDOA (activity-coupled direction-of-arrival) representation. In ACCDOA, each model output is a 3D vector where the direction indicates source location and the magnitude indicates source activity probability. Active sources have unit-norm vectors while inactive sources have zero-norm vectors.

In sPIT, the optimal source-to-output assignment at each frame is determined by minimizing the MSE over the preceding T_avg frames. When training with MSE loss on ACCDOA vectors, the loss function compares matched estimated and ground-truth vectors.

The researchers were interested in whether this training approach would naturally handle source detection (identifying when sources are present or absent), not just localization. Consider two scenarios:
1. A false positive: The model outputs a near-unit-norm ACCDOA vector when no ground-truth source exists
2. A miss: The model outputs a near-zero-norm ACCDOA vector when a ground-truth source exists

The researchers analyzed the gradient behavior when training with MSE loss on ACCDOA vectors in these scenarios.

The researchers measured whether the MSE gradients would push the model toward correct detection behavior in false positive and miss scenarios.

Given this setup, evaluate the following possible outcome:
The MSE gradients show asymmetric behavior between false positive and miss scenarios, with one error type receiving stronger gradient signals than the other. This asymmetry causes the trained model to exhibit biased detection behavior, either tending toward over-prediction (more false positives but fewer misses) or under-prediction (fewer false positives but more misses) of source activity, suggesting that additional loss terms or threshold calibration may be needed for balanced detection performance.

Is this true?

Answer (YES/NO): NO